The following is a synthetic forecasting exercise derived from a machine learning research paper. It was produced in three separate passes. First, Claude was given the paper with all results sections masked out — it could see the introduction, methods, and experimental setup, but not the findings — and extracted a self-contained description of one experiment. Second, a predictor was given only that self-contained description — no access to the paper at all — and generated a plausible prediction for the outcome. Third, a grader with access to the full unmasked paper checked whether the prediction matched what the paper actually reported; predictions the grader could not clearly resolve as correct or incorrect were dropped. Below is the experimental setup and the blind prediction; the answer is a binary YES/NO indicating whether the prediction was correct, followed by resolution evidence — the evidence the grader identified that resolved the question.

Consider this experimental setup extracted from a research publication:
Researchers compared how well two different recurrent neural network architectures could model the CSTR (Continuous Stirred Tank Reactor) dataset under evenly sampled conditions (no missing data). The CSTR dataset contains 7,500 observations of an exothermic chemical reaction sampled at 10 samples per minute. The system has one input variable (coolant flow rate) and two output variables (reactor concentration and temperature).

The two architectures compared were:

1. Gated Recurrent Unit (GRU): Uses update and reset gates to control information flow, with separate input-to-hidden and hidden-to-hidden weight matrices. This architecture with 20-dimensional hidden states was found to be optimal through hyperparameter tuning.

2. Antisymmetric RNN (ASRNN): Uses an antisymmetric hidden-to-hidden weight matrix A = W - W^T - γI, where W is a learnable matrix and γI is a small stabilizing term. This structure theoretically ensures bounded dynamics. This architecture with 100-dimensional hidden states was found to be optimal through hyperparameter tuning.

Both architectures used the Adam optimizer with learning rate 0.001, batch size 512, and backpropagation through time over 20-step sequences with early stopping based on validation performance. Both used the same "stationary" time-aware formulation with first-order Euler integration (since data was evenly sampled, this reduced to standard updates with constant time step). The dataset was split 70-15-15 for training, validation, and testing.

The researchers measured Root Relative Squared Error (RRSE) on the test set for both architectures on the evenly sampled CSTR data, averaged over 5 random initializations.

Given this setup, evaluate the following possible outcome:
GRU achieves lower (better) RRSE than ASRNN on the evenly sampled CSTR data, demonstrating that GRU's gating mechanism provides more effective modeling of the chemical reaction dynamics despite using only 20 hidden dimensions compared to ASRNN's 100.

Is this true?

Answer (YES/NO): YES